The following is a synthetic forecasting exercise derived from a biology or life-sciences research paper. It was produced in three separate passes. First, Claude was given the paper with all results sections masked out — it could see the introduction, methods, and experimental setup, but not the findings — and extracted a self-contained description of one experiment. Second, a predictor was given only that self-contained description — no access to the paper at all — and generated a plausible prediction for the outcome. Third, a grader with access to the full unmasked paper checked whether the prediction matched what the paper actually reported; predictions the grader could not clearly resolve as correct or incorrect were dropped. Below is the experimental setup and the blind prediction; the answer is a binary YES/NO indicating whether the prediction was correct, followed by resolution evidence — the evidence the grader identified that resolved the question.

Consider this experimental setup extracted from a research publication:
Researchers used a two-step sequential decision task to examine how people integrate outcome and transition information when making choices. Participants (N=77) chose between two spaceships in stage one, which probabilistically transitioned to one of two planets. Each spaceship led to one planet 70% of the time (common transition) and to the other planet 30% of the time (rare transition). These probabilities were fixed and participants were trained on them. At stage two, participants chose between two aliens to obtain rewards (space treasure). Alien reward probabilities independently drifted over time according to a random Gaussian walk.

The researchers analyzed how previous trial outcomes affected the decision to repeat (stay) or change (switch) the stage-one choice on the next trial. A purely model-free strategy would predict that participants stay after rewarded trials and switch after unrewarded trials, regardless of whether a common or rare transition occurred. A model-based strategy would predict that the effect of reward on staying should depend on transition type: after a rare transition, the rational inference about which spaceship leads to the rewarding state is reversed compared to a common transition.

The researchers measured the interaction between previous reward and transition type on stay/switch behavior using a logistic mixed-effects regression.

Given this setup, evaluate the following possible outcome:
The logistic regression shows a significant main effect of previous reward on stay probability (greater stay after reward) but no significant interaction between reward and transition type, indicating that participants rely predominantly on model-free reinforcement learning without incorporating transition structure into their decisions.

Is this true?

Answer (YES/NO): NO